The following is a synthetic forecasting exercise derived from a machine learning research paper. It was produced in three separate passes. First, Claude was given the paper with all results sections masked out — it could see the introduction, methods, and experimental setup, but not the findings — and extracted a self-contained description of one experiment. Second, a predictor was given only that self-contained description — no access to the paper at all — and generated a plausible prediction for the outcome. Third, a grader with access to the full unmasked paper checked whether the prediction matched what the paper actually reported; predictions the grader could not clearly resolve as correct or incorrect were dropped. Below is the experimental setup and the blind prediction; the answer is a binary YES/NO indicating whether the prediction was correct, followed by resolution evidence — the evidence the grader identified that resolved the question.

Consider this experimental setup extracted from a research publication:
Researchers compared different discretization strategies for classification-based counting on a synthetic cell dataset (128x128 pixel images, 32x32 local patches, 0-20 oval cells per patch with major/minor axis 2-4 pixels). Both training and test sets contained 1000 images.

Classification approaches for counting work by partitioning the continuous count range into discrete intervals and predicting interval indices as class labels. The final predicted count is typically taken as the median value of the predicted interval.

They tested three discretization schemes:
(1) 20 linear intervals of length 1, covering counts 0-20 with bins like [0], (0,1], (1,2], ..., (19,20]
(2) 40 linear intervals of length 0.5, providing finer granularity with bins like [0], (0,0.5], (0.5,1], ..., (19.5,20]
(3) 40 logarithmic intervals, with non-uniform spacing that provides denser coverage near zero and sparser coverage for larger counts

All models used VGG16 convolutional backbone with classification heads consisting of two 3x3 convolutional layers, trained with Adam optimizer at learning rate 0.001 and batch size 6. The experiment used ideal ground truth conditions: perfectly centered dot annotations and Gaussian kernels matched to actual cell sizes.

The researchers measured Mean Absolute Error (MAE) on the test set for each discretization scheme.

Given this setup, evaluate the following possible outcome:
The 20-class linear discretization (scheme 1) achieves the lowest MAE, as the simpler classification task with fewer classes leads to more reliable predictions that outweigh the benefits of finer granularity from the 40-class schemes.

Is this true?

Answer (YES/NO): YES